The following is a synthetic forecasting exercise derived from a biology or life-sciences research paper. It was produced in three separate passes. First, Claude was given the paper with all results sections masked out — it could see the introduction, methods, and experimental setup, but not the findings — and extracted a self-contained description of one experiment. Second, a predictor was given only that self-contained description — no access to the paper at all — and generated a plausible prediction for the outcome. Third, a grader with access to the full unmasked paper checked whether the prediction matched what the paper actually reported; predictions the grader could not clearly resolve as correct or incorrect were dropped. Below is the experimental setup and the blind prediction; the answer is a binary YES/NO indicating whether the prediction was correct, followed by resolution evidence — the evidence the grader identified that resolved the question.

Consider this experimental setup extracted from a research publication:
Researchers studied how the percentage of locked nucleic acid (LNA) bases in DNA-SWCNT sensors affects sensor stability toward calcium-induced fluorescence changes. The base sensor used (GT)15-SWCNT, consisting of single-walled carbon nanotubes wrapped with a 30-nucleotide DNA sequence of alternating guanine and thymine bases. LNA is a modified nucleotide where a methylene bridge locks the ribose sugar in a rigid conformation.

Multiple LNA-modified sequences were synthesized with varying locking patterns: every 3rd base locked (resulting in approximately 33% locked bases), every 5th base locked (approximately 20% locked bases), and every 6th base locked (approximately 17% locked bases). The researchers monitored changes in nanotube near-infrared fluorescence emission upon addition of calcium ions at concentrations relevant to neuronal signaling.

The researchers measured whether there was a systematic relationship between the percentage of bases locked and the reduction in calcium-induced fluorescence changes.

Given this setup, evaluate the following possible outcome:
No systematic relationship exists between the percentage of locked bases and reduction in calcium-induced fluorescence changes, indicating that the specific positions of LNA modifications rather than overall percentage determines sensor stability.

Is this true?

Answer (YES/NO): YES